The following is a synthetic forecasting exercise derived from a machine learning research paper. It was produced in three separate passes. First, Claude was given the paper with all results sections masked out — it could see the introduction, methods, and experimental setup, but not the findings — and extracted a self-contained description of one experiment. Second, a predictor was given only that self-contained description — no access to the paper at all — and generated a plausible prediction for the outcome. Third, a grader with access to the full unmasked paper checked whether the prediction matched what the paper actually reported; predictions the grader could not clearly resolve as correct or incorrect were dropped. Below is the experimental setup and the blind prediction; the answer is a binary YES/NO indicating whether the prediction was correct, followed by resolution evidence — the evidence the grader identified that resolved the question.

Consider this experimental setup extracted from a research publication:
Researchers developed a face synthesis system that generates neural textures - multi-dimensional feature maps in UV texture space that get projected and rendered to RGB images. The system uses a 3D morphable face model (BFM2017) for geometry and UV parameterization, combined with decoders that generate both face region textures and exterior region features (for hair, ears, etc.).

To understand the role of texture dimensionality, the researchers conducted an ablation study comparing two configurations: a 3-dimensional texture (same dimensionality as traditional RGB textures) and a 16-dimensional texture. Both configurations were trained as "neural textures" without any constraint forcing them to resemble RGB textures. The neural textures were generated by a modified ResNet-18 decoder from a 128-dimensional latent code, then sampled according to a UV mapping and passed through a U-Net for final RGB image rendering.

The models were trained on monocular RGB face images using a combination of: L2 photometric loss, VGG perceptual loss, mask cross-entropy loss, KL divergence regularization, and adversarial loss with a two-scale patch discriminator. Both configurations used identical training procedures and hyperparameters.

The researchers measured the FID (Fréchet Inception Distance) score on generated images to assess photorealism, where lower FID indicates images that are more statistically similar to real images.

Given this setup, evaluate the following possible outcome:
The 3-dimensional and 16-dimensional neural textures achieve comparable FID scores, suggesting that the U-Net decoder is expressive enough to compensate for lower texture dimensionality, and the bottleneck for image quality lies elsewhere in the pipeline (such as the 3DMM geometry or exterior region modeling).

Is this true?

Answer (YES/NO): NO